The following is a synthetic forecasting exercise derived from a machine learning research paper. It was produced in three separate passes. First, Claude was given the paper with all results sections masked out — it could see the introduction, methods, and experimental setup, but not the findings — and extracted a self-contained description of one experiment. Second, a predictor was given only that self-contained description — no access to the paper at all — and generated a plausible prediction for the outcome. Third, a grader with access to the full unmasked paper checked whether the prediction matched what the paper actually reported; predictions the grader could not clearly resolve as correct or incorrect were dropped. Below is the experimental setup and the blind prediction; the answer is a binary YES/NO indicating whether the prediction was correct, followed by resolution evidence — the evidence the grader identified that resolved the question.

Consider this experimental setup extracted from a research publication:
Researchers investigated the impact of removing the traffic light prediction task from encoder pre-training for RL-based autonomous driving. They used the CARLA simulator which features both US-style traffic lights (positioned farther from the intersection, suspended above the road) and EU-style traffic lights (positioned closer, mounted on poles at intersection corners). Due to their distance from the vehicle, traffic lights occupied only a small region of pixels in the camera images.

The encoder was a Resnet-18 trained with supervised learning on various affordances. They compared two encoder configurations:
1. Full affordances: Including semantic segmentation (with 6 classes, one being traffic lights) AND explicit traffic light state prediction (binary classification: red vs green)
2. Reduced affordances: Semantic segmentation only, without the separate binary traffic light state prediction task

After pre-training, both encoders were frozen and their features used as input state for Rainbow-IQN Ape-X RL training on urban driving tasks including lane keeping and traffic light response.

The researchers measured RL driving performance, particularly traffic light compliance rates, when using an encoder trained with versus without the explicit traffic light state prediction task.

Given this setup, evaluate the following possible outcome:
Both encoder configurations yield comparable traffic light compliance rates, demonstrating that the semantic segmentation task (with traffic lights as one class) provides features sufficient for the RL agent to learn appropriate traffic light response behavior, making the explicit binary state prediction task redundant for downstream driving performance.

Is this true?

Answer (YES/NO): NO